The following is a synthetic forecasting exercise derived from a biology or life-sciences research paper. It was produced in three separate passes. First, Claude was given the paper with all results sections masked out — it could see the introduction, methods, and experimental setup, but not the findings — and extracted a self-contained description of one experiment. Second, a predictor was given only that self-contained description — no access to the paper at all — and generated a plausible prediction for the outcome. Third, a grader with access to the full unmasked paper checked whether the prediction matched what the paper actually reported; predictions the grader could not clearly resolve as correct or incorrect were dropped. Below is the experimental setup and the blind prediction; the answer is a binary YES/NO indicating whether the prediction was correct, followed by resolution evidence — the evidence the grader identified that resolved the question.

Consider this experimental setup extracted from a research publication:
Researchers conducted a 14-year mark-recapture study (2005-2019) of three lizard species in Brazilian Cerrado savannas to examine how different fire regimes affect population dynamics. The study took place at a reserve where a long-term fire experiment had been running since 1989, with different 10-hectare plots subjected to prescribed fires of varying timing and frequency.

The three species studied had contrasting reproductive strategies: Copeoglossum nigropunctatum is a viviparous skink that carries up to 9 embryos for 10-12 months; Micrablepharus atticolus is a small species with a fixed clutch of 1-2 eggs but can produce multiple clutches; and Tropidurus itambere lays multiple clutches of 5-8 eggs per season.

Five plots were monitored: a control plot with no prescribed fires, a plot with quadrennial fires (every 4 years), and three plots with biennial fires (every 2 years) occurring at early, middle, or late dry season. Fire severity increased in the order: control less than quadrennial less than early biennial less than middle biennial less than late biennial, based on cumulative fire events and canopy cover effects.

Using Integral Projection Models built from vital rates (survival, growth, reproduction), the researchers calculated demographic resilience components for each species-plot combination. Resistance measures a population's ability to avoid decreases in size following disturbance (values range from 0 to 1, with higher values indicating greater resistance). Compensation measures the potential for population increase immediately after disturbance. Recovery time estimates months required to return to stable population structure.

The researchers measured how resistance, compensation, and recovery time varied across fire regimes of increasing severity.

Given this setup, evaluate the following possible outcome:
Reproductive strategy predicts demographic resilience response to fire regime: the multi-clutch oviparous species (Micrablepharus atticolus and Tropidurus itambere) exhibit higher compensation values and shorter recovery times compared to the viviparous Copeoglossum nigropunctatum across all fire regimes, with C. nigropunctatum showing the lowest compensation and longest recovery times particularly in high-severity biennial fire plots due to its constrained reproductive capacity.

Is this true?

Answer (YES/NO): NO